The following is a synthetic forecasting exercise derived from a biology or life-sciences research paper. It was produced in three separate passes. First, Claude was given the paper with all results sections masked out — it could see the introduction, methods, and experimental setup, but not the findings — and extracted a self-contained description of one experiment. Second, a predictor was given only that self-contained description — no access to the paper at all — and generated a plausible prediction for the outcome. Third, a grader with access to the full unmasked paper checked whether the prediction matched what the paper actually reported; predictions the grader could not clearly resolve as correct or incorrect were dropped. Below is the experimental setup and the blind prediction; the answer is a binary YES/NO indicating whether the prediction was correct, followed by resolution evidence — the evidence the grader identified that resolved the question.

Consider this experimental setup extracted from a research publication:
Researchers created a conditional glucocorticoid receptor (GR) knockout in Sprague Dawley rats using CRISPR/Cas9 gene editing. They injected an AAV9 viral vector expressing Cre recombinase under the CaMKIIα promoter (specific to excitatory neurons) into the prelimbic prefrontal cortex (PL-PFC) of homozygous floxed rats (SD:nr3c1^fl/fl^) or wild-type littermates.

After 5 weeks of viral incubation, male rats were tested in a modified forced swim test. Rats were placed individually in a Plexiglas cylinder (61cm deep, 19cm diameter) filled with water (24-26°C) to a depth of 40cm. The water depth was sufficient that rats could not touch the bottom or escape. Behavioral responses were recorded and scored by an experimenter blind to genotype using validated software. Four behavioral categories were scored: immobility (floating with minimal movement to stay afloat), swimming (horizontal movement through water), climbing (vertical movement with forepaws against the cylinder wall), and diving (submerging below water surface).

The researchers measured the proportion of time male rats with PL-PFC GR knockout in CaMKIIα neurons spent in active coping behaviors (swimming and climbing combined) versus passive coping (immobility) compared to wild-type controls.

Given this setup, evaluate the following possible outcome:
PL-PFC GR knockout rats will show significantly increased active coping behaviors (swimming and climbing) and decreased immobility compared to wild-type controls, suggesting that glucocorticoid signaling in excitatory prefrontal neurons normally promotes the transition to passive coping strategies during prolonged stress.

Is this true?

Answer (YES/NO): NO